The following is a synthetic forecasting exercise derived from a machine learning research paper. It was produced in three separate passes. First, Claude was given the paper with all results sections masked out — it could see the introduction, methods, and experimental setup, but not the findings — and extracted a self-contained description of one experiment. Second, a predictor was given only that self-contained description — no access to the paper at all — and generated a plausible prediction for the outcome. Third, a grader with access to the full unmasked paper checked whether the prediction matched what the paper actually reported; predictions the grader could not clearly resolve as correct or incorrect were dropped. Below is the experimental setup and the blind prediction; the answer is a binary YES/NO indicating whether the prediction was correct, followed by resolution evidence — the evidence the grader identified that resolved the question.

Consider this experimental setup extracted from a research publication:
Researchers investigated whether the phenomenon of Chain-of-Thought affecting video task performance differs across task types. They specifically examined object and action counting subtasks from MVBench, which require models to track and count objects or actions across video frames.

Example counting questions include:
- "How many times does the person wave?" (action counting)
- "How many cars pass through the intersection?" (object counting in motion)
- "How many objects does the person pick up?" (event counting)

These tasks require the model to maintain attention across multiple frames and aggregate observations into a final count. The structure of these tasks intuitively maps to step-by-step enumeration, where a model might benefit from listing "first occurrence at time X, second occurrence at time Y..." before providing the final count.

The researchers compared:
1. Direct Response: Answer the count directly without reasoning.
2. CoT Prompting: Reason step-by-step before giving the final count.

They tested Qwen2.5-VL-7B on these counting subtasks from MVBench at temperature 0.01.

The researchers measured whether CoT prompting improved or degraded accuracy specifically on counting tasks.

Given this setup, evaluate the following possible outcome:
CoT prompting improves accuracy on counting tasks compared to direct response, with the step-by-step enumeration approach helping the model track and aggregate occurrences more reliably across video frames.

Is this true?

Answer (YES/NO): YES